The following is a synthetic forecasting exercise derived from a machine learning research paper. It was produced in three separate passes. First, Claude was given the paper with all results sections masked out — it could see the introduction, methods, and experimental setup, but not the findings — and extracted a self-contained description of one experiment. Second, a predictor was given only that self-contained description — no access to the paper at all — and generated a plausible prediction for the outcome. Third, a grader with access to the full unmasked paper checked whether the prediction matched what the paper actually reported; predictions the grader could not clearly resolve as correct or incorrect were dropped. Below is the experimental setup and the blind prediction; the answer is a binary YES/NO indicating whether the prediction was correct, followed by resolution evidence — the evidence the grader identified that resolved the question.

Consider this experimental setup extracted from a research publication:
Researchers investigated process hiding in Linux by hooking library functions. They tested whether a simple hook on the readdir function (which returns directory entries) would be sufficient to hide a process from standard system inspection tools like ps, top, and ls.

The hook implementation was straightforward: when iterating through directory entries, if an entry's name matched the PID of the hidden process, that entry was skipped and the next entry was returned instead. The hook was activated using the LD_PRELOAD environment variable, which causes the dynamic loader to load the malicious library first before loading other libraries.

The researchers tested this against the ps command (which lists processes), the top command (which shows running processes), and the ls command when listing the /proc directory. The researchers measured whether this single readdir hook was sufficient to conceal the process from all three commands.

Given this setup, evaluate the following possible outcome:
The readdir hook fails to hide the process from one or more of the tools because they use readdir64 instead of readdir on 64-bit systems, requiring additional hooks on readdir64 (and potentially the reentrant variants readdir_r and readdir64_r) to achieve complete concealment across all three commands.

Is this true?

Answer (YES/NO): NO